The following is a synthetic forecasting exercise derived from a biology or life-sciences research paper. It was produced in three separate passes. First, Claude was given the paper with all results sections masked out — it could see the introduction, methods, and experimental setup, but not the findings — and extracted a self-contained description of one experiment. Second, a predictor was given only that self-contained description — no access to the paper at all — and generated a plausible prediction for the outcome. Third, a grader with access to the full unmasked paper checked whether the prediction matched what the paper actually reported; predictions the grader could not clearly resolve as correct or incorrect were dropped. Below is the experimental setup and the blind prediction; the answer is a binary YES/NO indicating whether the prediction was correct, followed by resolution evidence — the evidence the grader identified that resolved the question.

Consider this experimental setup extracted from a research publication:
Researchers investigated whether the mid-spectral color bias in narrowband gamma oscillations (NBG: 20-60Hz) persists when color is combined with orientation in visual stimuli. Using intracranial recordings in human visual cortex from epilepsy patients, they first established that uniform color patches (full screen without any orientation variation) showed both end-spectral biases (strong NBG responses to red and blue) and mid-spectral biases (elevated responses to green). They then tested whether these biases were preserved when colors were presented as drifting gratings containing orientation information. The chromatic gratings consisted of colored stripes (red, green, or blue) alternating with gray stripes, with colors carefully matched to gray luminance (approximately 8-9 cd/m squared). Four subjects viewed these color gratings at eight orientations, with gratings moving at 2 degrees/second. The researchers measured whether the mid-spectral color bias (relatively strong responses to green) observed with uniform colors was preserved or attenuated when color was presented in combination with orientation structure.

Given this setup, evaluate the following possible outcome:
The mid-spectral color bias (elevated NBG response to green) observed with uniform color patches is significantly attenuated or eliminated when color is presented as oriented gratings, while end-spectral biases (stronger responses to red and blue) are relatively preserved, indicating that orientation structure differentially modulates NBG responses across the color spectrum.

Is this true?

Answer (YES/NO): YES